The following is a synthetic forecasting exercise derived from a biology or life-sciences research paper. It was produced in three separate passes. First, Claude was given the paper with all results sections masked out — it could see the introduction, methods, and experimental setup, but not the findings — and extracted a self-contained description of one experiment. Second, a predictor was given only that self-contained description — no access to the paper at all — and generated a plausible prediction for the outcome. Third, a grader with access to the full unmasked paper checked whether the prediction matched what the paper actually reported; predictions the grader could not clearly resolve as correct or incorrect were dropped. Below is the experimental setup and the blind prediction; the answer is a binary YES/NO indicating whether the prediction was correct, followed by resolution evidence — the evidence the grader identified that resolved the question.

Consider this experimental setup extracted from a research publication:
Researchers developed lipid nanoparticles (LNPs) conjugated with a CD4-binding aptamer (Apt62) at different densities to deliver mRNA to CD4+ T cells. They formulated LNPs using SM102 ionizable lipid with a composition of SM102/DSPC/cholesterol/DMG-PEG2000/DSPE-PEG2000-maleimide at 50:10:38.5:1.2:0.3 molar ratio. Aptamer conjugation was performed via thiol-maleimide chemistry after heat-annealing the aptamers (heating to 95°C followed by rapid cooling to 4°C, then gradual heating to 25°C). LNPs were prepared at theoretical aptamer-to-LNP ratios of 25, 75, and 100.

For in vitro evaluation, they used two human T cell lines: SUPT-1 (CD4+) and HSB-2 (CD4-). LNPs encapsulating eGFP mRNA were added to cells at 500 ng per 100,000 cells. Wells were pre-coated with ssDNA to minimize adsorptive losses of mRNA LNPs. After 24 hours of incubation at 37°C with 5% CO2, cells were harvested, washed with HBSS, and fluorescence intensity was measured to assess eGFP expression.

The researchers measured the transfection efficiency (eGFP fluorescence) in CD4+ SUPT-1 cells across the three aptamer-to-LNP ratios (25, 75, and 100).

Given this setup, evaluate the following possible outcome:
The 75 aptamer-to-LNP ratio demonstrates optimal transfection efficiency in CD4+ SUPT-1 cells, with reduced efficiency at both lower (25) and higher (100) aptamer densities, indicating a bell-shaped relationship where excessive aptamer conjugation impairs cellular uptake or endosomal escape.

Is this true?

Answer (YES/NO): NO